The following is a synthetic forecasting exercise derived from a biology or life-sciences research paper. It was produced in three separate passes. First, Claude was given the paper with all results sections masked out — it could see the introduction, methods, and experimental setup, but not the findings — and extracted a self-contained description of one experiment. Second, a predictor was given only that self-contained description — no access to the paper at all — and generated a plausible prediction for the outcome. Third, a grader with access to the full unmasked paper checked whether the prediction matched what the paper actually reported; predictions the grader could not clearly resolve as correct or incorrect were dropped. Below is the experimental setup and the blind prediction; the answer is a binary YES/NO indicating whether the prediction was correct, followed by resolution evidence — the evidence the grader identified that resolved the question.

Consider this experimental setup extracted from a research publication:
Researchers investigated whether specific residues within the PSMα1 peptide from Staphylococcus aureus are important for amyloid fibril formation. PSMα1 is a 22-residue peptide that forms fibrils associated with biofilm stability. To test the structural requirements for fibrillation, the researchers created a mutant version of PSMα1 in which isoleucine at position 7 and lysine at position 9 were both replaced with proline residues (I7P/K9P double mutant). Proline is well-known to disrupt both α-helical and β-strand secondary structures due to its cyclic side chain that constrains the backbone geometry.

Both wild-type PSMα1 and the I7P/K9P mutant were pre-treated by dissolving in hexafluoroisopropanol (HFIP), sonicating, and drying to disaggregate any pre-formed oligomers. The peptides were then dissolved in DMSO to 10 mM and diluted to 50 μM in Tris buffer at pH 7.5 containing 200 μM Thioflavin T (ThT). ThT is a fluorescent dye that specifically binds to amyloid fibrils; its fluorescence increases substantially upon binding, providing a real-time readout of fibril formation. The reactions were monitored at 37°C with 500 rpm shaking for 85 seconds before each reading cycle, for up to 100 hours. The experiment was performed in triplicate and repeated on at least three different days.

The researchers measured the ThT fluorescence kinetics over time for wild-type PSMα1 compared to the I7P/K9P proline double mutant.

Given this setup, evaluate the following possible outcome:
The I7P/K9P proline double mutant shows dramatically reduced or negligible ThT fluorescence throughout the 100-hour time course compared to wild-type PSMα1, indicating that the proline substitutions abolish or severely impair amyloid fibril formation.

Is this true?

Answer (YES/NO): YES